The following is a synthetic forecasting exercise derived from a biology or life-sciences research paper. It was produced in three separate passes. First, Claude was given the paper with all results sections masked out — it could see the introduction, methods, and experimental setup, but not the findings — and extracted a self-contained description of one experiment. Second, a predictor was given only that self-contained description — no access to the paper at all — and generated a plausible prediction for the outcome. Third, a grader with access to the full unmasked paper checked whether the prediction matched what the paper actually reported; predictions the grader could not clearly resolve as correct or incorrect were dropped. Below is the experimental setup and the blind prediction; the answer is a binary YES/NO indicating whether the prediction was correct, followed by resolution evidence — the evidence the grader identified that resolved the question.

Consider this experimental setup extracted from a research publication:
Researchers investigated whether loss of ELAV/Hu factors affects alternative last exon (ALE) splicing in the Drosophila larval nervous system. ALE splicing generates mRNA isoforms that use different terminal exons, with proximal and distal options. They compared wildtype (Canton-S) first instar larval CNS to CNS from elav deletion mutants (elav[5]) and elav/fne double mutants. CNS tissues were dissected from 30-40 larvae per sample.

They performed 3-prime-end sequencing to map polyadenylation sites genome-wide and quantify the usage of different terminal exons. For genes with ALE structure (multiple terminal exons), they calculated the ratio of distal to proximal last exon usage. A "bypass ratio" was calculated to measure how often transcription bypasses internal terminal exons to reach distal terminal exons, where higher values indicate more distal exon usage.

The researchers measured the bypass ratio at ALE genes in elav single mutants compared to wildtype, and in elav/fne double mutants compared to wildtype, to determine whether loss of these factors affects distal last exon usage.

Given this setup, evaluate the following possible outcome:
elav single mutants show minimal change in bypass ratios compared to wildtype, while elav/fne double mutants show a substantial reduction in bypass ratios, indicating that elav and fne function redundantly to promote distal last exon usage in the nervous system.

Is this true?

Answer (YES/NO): YES